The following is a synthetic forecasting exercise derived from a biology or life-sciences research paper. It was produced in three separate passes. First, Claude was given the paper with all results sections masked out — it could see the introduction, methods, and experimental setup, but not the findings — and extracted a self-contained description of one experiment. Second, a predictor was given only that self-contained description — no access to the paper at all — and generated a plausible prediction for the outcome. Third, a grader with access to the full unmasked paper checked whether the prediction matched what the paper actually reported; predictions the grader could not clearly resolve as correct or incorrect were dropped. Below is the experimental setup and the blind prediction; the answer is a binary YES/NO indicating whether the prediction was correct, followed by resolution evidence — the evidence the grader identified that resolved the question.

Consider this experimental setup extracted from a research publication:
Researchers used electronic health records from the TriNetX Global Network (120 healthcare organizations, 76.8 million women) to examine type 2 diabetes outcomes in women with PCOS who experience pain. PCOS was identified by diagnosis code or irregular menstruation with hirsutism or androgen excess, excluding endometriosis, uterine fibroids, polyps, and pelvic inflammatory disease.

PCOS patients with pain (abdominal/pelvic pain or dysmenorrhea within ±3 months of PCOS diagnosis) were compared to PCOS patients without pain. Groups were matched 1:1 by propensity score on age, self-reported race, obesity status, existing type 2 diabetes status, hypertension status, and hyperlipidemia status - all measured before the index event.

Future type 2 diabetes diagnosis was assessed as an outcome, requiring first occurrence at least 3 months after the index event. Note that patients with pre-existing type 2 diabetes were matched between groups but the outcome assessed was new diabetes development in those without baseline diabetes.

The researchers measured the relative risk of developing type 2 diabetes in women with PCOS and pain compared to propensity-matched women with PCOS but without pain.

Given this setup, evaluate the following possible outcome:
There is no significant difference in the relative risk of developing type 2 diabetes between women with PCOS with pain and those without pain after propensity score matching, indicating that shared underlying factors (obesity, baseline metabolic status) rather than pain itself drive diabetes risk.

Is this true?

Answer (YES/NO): NO